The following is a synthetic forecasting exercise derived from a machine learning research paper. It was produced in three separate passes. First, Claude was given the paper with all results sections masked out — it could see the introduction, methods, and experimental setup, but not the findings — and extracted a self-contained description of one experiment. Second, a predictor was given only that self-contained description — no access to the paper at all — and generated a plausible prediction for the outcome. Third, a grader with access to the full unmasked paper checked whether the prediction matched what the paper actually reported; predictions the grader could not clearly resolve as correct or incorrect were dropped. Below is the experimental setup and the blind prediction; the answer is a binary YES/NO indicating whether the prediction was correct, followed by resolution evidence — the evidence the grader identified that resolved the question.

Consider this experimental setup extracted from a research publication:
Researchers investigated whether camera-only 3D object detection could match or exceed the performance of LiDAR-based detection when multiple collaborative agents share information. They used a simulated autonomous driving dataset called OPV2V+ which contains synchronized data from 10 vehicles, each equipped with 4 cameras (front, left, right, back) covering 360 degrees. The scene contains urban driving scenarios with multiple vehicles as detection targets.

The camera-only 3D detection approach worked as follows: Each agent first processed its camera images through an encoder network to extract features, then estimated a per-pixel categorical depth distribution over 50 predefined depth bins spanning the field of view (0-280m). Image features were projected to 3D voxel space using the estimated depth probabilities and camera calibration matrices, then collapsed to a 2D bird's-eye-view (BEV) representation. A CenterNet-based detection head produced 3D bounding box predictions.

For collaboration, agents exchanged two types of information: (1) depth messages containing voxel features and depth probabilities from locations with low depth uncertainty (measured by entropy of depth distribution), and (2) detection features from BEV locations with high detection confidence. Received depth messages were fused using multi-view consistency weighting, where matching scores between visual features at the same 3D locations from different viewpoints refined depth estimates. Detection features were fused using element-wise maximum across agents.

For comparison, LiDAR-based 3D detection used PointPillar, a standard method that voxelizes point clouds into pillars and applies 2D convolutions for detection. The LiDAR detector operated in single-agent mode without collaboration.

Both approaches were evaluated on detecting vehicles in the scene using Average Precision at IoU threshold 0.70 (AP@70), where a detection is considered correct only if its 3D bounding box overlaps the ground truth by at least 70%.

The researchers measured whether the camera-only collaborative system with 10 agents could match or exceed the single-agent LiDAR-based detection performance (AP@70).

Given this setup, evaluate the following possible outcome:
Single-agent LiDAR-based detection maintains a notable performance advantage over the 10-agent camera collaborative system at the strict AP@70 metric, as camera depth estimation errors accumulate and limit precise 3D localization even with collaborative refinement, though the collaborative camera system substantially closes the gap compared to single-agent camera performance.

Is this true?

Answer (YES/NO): NO